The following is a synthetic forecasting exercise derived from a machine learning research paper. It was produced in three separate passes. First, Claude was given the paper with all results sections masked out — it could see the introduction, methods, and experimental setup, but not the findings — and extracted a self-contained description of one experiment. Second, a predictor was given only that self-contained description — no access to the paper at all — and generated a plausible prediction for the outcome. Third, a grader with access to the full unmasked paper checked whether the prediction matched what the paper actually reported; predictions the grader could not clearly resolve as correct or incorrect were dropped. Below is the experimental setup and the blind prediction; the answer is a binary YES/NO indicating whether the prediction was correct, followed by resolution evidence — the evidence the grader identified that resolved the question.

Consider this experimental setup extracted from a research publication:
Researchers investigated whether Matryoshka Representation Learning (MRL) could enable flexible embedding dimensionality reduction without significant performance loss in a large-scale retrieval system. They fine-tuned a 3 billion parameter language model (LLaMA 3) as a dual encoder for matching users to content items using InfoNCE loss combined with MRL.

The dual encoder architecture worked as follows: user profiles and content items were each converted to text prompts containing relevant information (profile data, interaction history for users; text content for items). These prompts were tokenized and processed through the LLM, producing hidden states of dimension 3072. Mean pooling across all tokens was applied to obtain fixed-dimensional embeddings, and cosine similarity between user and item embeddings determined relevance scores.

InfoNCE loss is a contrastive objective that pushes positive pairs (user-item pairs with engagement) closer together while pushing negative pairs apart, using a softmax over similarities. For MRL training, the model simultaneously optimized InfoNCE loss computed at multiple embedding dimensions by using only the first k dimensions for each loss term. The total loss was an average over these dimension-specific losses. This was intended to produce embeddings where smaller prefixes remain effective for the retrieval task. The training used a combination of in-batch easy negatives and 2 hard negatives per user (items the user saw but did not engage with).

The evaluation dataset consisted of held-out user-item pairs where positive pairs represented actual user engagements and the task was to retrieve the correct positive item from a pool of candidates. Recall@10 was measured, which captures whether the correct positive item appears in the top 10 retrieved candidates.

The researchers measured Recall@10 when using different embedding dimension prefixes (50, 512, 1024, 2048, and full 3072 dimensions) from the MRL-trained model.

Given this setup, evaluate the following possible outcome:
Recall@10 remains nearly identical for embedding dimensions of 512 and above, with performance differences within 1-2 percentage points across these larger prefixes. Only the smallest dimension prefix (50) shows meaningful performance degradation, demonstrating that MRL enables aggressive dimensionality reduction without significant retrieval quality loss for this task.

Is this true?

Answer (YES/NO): YES